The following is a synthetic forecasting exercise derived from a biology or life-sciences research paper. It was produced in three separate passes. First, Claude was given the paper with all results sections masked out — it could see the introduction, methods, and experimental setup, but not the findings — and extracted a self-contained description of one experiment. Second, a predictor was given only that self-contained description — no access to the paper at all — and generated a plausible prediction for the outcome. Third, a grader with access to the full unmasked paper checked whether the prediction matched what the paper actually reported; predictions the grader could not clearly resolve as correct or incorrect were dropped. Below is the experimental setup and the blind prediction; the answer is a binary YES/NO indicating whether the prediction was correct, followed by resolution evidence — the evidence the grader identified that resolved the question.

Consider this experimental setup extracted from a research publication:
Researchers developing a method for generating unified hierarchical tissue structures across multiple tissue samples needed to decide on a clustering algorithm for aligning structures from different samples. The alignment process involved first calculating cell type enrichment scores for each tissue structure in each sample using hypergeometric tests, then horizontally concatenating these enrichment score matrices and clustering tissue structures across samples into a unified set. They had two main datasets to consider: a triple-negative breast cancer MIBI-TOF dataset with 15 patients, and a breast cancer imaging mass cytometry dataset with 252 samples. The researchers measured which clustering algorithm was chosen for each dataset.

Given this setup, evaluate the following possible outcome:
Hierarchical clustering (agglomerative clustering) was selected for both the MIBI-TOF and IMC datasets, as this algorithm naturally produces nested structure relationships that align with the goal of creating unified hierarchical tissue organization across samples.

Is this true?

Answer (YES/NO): NO